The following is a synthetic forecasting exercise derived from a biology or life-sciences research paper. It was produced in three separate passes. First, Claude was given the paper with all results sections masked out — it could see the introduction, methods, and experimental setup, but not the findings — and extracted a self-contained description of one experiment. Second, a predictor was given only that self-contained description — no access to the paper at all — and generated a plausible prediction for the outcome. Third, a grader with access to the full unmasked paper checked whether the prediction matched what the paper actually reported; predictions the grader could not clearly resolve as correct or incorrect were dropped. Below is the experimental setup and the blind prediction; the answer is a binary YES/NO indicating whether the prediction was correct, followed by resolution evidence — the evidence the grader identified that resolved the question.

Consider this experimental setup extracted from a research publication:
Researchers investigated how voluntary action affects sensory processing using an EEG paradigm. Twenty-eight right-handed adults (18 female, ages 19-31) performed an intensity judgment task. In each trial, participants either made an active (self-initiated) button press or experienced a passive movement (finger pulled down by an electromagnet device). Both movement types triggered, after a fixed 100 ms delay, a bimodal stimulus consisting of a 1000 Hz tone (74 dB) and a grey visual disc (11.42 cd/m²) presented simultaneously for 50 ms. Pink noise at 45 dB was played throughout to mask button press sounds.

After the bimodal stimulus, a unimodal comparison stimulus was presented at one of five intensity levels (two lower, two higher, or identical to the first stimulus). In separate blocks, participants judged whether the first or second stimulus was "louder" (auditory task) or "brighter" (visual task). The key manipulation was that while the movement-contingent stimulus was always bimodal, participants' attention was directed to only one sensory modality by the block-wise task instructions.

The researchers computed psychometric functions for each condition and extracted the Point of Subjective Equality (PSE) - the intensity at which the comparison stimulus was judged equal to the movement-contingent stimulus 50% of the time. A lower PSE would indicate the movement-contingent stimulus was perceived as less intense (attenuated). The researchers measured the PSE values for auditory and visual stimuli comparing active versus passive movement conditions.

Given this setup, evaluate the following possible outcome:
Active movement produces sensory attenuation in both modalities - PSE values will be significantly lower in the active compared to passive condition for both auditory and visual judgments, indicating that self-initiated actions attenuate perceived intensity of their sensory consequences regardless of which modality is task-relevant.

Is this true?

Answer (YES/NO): NO